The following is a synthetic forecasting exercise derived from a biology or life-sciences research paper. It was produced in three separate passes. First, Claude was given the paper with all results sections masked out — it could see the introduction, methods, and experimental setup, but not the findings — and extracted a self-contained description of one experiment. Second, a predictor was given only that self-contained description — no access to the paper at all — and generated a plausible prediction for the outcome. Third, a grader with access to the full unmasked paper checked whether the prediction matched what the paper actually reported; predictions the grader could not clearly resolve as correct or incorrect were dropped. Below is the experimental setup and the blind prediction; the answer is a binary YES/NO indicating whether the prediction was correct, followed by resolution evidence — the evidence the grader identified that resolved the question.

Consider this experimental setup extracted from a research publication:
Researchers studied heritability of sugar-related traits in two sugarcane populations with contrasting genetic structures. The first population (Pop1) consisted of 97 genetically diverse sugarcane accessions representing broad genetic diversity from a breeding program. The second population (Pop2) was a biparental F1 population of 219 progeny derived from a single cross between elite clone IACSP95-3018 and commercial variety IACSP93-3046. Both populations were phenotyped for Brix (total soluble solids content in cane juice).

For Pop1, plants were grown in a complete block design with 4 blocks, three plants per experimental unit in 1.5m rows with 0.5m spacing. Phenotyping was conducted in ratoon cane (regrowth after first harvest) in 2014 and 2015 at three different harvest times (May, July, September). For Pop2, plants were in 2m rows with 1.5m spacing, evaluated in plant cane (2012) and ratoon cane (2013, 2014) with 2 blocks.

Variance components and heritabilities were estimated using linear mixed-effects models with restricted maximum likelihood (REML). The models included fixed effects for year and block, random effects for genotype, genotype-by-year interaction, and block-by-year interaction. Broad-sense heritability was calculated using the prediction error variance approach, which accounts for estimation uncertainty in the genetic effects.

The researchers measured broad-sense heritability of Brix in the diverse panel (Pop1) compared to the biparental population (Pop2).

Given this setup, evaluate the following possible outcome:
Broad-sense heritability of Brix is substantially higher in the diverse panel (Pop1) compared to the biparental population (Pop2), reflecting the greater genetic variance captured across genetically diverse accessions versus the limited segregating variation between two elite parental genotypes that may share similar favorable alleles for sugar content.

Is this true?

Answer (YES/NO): YES